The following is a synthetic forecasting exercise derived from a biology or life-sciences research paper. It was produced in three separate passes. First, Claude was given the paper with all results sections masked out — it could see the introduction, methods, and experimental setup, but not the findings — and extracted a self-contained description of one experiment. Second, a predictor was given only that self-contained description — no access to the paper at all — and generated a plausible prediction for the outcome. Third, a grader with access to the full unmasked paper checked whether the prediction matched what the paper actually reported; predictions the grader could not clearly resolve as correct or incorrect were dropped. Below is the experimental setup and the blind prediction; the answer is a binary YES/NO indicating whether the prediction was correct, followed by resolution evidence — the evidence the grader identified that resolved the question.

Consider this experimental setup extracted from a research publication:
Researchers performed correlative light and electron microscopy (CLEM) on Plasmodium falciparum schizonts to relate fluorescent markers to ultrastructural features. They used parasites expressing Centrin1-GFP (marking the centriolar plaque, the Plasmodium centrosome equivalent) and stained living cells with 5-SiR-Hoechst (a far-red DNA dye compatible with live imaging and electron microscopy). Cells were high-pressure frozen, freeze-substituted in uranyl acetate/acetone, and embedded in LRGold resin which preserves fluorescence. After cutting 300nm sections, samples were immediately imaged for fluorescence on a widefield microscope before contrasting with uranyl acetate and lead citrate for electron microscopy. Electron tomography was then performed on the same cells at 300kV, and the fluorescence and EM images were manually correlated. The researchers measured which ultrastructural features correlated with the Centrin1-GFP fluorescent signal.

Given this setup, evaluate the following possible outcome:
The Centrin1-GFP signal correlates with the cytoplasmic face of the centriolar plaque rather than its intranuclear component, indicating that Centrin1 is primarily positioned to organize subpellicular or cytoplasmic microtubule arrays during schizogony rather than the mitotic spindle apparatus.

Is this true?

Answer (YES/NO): NO